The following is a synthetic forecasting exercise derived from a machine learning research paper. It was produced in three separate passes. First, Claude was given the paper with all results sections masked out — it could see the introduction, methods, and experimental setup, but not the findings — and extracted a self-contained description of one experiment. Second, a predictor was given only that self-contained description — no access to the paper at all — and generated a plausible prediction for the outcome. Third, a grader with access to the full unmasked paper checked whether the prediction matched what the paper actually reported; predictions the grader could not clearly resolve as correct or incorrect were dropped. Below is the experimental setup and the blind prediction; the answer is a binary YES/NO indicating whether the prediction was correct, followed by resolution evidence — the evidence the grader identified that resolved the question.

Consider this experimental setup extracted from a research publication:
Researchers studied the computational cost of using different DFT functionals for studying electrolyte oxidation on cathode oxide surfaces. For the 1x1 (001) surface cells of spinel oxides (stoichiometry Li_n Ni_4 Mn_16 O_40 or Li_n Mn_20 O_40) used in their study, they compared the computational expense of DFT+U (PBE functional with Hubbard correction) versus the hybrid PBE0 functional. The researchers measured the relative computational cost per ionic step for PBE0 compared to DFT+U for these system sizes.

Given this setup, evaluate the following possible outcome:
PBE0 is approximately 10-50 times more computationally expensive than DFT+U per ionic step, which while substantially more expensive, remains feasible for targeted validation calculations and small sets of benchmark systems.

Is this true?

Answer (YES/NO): NO